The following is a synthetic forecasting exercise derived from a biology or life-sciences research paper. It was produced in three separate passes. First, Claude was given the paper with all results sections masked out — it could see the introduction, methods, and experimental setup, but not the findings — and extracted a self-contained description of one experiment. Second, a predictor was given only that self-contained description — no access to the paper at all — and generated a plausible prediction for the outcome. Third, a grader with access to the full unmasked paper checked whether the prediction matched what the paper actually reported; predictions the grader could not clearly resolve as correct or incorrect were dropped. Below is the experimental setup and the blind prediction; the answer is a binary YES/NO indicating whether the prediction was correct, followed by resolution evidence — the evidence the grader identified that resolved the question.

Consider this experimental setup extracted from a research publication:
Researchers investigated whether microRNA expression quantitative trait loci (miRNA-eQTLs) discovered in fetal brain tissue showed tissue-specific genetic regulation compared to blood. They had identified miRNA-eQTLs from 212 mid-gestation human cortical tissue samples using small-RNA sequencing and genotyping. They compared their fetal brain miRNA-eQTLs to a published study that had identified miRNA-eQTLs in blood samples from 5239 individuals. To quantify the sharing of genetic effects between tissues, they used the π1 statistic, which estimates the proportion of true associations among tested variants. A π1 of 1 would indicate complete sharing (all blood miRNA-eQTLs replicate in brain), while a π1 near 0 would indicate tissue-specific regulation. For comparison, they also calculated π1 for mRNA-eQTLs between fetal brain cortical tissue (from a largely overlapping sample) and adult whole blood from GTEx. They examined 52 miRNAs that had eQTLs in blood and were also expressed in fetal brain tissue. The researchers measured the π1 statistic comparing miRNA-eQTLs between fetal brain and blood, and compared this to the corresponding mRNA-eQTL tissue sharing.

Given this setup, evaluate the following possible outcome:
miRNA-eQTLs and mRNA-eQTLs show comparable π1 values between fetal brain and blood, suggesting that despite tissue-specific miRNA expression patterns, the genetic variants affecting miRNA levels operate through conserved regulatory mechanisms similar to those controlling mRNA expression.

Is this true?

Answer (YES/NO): NO